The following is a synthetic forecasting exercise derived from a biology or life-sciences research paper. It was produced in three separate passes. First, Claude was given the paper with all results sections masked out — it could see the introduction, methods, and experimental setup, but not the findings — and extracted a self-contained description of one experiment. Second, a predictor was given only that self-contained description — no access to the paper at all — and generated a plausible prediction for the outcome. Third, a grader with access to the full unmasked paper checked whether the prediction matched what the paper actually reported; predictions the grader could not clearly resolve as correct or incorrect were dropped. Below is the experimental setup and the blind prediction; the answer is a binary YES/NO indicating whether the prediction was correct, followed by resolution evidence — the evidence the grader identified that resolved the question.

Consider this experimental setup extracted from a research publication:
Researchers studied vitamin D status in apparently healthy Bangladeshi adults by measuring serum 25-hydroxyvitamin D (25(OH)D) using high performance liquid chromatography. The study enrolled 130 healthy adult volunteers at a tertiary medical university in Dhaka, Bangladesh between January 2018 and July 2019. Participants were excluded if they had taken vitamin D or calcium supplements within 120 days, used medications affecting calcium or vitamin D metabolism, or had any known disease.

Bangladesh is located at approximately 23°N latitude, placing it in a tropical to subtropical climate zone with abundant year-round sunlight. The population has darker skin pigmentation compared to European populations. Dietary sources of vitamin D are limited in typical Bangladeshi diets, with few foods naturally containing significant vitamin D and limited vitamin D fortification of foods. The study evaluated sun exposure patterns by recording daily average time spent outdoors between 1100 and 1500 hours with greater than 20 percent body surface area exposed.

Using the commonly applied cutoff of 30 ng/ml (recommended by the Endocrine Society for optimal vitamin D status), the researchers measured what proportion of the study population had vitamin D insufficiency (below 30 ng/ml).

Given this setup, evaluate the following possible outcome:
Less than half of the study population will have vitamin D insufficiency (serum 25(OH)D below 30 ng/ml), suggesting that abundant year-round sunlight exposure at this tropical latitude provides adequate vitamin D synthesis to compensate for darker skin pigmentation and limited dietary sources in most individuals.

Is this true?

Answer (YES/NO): NO